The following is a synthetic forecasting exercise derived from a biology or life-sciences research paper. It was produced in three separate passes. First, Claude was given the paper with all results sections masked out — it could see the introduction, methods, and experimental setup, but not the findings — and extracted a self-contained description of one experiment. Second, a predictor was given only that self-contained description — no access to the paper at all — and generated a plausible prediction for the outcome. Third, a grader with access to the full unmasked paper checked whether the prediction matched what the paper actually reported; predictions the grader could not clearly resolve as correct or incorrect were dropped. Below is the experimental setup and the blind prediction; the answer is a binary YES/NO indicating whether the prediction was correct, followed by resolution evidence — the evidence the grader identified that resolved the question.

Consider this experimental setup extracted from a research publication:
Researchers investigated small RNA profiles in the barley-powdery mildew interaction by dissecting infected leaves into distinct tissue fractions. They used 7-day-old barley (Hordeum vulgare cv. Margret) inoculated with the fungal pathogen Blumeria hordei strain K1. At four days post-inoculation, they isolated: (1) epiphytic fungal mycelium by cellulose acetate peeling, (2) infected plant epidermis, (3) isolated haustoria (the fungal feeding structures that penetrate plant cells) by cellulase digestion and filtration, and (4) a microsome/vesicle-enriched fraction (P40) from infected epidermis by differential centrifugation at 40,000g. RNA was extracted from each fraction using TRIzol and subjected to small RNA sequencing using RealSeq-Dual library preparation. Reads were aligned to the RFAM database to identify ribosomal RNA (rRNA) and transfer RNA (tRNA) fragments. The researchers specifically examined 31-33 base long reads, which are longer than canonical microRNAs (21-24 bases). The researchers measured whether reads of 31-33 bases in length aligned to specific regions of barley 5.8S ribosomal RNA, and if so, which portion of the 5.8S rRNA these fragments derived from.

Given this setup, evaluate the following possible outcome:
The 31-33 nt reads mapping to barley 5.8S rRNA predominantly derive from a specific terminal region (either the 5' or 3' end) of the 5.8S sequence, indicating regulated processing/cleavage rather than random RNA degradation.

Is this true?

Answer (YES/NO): YES